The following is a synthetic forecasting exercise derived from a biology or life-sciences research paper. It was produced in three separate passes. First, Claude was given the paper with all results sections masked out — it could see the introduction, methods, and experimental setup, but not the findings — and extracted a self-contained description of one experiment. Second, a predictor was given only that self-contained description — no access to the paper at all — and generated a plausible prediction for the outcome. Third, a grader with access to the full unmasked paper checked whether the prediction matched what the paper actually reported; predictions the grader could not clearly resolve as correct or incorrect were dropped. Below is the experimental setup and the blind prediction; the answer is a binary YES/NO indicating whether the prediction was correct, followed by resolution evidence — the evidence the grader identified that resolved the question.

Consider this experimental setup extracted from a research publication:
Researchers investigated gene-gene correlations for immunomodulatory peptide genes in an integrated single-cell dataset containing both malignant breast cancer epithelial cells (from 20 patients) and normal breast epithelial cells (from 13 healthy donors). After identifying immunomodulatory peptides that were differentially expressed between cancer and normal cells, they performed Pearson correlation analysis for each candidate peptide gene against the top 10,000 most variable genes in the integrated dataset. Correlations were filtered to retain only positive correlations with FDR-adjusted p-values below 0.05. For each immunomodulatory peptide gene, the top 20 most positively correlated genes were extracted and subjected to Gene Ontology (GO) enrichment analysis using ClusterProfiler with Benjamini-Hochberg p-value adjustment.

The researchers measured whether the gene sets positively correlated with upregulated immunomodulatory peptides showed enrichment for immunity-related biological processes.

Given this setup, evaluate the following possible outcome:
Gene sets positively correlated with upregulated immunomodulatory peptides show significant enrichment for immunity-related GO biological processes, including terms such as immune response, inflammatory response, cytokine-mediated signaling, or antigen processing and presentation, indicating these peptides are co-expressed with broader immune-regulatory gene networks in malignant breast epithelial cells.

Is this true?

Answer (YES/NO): YES